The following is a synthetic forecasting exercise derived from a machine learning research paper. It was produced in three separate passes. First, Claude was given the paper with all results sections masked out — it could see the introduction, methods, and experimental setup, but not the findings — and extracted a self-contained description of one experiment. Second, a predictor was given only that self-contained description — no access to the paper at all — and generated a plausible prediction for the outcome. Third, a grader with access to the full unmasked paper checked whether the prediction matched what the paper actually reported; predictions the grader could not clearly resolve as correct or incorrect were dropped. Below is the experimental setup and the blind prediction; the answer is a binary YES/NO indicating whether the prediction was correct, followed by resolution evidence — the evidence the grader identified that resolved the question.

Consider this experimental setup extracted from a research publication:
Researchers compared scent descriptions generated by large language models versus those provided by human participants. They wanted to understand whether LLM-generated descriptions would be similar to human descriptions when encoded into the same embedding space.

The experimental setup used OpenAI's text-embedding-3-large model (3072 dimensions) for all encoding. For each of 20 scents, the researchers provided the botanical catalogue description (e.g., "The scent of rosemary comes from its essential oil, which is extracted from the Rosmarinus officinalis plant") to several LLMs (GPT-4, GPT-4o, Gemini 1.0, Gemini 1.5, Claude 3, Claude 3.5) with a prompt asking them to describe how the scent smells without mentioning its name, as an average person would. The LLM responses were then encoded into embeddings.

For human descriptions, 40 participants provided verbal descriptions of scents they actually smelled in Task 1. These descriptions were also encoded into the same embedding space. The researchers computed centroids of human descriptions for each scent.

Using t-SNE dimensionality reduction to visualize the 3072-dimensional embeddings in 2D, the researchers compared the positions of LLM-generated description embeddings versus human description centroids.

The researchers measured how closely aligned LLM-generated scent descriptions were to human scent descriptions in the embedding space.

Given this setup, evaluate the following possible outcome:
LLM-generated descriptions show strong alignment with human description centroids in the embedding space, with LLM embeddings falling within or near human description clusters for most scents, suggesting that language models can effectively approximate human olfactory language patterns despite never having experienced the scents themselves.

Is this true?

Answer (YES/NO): NO